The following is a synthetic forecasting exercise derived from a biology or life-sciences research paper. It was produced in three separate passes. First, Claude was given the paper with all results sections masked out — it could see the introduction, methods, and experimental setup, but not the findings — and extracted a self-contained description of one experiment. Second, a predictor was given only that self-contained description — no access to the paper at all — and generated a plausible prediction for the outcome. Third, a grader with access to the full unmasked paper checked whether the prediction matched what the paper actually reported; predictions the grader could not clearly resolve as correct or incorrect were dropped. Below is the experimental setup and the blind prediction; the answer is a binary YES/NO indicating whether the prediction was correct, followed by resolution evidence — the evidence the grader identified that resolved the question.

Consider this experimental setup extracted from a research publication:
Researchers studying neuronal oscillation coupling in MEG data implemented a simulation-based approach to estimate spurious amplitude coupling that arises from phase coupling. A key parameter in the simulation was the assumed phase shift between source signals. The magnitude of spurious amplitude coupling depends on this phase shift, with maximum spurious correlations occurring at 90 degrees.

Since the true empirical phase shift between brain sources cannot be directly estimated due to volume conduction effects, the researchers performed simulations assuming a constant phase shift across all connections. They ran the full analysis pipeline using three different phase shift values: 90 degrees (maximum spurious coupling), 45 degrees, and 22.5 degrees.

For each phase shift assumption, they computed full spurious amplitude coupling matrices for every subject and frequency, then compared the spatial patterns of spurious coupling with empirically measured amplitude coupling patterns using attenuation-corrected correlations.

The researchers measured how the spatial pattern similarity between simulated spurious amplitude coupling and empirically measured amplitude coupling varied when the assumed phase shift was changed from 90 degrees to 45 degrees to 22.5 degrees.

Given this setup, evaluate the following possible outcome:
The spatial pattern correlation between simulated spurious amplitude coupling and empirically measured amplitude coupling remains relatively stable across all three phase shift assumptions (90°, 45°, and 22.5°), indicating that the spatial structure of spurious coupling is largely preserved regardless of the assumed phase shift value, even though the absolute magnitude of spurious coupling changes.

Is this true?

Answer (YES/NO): YES